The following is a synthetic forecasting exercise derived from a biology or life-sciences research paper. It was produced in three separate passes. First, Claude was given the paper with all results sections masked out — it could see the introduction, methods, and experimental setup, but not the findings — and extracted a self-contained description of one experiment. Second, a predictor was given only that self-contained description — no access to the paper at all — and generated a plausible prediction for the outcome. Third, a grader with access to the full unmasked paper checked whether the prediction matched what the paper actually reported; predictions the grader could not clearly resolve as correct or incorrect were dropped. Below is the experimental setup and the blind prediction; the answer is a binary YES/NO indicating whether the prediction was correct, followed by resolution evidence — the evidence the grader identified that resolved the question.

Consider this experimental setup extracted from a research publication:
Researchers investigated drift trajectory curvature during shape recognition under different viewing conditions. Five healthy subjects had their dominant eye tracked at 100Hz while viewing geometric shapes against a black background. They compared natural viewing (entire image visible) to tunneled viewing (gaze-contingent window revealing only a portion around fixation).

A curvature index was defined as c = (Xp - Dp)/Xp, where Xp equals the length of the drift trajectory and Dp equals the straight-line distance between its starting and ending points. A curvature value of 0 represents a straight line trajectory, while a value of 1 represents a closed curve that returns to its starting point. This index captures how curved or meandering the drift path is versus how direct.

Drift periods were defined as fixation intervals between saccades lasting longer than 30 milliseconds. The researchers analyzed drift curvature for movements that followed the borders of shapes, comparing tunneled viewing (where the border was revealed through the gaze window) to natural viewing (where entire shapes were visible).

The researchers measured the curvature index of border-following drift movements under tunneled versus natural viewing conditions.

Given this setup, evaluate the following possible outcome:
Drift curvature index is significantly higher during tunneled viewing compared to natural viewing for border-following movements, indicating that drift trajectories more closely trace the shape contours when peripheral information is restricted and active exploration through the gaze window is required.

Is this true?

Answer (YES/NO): NO